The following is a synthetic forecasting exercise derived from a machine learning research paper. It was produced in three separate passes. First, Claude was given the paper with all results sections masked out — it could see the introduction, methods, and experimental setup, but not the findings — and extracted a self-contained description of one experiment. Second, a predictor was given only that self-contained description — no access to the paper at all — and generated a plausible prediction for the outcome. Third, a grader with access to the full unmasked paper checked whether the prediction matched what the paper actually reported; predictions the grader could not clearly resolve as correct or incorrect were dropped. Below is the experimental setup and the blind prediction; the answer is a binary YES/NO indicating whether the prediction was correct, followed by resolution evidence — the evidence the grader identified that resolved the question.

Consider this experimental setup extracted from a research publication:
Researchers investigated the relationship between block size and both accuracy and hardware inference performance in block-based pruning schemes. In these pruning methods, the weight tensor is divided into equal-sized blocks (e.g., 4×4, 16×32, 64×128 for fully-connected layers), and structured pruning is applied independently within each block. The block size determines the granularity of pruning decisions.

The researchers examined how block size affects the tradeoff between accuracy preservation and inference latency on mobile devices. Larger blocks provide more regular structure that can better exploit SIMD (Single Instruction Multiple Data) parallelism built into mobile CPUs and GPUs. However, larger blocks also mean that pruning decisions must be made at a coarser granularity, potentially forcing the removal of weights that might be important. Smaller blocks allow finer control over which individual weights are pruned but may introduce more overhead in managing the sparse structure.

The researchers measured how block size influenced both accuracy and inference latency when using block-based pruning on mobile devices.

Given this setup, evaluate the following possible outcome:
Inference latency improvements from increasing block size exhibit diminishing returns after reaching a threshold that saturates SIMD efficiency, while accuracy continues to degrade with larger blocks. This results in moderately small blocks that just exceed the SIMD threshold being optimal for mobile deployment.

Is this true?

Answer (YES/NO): YES